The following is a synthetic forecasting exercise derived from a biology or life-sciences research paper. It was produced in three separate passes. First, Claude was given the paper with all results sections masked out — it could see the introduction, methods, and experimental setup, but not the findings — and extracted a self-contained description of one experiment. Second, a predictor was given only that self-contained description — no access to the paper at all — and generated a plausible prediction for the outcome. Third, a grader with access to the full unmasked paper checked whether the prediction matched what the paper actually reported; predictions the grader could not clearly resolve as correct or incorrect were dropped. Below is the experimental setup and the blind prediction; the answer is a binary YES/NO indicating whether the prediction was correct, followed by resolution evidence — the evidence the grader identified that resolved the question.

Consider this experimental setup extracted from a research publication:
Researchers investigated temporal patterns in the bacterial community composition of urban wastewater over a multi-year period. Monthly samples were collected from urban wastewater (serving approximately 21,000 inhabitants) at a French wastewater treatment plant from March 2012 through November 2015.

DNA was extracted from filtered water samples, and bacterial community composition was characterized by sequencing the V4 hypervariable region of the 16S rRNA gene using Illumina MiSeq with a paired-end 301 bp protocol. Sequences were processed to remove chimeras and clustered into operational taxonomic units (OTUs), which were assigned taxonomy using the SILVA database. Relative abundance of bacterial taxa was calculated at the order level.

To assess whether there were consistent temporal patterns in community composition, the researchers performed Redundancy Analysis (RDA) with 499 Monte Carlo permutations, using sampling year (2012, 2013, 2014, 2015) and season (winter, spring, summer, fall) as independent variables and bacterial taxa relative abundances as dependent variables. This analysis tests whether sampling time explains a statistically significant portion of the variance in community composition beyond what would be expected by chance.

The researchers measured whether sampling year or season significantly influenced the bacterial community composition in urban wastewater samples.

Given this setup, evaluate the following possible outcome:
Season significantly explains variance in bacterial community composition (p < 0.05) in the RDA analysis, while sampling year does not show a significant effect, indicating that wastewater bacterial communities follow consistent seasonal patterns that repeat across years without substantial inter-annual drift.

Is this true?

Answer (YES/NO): NO